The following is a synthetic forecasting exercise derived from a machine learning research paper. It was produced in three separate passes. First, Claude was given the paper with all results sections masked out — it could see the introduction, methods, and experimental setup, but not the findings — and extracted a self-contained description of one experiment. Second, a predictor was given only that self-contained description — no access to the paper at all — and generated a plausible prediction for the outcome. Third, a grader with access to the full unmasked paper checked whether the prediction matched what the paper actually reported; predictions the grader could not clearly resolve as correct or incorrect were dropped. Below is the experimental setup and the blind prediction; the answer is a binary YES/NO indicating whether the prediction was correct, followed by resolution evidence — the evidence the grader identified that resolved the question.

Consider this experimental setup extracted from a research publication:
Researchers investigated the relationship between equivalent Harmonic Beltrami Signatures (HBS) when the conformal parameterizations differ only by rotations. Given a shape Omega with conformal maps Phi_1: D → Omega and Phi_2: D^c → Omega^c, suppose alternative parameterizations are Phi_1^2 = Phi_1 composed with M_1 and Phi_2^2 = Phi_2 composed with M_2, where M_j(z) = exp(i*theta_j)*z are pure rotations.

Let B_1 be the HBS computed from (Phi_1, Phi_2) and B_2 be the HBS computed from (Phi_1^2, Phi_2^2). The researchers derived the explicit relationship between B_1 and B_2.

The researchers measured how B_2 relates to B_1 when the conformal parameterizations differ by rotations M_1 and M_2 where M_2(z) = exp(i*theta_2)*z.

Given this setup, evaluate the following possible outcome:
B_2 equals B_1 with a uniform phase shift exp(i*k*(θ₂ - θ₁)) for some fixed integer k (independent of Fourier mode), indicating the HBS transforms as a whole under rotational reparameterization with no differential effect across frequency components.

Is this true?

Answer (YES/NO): NO